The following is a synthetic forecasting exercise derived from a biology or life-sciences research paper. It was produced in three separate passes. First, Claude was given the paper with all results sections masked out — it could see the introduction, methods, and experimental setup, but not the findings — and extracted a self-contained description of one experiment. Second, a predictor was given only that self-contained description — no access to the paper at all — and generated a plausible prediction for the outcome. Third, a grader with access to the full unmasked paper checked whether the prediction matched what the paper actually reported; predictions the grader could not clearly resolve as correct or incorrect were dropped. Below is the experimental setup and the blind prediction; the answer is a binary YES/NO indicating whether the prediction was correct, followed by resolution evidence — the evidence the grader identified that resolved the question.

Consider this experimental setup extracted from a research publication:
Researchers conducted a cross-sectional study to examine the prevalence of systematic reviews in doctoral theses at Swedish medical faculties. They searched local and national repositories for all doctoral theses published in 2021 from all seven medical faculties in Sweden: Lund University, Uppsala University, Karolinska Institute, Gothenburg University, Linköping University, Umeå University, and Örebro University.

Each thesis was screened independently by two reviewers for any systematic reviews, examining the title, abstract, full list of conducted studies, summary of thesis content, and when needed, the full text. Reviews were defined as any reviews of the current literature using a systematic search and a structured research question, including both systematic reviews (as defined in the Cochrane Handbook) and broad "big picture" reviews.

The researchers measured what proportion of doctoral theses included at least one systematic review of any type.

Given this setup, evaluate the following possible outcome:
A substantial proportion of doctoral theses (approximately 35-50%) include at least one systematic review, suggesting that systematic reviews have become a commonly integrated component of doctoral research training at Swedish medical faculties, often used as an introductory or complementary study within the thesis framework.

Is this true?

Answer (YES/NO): NO